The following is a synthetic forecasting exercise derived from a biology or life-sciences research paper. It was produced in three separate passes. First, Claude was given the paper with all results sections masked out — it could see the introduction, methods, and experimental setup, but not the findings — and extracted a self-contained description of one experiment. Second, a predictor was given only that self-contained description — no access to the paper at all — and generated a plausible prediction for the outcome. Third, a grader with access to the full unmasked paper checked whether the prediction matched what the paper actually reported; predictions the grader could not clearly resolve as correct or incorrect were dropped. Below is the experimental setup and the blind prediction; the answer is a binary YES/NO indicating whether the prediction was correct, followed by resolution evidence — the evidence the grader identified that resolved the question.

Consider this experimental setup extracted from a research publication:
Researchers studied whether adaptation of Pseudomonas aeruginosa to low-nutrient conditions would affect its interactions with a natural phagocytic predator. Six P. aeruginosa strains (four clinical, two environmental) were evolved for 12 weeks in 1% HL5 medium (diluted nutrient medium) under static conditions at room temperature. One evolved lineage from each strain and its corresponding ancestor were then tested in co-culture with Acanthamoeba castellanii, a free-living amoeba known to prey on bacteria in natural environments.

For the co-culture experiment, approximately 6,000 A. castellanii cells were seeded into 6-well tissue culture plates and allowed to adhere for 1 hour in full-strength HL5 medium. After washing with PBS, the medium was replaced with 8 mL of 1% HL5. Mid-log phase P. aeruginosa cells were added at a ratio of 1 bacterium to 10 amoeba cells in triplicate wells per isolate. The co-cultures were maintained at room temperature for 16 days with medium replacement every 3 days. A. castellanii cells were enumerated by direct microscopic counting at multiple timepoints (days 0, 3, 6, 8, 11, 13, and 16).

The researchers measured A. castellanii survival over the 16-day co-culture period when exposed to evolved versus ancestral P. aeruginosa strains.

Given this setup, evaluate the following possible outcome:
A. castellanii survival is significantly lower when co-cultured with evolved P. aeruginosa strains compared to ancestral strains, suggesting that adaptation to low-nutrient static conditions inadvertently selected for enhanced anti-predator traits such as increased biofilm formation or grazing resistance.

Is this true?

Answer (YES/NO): NO